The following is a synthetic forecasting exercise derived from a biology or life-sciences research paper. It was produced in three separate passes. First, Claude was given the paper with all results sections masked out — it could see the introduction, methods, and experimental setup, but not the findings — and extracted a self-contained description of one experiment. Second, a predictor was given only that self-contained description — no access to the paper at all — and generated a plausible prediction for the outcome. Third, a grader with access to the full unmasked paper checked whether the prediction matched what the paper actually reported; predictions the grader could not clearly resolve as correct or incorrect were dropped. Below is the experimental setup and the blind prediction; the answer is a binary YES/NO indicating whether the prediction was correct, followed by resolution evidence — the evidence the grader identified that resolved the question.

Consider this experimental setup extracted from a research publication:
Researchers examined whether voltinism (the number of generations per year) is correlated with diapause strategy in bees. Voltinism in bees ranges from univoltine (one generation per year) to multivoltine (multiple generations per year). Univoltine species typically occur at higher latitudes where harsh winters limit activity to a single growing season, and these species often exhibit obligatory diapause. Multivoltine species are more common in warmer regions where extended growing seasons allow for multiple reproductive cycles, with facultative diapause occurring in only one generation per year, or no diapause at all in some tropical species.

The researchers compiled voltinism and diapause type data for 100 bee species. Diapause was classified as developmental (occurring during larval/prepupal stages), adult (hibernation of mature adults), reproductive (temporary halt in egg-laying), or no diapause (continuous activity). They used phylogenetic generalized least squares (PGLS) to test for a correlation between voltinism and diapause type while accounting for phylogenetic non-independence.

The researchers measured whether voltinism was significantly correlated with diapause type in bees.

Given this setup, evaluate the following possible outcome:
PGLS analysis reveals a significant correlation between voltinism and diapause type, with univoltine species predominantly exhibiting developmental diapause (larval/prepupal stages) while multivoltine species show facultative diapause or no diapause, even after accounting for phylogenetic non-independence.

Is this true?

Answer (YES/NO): NO